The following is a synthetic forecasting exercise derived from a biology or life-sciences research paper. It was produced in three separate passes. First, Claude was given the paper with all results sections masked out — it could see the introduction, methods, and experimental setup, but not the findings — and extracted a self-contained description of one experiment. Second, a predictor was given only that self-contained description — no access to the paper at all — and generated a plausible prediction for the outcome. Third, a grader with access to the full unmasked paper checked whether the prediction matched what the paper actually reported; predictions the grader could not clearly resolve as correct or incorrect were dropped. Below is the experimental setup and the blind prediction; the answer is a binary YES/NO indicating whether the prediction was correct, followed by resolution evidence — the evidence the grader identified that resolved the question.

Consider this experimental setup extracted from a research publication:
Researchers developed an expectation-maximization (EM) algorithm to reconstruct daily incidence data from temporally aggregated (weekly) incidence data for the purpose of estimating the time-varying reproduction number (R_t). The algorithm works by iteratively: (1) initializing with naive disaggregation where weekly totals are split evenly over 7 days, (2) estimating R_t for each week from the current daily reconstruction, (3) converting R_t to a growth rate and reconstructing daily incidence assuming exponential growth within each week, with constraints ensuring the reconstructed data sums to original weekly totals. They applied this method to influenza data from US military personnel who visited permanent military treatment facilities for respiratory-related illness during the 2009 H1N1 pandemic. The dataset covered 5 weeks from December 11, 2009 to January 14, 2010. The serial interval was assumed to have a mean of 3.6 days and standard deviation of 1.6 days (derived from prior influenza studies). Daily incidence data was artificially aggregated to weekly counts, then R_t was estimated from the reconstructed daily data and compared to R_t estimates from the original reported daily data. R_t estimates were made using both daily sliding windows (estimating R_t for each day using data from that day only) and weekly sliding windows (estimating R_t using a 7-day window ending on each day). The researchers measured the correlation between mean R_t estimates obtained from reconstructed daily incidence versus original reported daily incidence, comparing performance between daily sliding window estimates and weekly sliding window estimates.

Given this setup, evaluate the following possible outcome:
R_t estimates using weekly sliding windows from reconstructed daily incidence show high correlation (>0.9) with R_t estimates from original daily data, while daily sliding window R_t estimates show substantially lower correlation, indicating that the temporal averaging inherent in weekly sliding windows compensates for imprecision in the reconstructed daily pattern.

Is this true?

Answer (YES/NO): YES